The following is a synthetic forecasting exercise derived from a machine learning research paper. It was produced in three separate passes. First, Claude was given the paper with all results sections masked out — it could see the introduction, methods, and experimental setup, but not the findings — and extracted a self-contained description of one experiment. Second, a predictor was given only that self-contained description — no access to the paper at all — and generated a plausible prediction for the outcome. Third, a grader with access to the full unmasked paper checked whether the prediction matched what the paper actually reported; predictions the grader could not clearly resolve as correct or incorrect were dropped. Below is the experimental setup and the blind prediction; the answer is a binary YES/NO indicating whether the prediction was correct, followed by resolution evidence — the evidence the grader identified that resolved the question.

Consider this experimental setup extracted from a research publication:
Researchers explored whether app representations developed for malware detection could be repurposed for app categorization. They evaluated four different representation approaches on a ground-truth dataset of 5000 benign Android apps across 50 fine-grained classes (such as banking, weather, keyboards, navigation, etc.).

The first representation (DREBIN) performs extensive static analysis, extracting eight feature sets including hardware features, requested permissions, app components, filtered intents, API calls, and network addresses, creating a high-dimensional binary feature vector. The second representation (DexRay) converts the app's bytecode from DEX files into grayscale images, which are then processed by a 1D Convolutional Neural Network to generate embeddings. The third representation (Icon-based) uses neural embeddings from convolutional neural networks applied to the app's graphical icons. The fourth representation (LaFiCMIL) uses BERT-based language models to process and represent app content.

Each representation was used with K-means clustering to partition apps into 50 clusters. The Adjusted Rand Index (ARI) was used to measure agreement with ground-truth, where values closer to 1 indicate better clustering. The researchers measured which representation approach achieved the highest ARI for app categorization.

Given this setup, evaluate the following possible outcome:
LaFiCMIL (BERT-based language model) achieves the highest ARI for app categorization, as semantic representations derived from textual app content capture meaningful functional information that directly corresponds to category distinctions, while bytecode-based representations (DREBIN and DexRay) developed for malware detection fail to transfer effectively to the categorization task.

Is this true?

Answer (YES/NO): NO